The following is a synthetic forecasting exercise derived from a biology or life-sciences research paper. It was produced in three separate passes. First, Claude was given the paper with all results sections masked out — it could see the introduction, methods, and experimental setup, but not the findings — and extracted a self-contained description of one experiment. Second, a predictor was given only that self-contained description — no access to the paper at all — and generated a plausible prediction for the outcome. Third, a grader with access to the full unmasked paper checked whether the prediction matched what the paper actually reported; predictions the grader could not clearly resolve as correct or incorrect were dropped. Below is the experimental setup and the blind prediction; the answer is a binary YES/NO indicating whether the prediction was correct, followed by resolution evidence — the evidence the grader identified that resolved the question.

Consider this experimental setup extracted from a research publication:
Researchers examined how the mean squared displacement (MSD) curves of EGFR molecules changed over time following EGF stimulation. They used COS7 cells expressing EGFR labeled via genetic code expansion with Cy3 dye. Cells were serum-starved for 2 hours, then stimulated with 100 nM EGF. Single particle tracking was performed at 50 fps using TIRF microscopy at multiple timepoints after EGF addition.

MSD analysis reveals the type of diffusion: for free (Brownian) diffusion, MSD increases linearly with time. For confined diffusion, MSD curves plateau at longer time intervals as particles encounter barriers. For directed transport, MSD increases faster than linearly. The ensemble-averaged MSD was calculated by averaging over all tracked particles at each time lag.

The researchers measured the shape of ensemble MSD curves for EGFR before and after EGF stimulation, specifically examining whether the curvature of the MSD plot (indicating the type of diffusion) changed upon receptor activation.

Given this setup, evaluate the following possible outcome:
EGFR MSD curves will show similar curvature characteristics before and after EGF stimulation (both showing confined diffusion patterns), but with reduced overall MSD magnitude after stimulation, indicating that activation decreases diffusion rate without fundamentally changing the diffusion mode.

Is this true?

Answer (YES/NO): NO